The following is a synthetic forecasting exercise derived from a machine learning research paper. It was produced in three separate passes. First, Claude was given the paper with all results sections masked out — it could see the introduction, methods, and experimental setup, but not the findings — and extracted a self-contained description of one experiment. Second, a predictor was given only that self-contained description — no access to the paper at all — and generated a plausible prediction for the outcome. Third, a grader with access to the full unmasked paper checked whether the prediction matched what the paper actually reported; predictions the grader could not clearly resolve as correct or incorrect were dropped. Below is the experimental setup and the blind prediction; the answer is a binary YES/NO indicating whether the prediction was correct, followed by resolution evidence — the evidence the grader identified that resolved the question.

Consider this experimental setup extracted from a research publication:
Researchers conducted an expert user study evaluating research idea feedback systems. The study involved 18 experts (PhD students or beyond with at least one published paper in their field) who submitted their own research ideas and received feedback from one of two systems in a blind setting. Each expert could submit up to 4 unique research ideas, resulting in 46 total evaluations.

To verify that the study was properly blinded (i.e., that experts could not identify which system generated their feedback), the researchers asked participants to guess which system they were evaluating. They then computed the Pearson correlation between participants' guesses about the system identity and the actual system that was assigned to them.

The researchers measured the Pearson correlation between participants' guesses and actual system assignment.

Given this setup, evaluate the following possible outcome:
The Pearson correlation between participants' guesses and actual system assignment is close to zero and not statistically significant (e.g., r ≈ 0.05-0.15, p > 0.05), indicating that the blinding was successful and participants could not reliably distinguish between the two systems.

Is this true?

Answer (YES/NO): NO